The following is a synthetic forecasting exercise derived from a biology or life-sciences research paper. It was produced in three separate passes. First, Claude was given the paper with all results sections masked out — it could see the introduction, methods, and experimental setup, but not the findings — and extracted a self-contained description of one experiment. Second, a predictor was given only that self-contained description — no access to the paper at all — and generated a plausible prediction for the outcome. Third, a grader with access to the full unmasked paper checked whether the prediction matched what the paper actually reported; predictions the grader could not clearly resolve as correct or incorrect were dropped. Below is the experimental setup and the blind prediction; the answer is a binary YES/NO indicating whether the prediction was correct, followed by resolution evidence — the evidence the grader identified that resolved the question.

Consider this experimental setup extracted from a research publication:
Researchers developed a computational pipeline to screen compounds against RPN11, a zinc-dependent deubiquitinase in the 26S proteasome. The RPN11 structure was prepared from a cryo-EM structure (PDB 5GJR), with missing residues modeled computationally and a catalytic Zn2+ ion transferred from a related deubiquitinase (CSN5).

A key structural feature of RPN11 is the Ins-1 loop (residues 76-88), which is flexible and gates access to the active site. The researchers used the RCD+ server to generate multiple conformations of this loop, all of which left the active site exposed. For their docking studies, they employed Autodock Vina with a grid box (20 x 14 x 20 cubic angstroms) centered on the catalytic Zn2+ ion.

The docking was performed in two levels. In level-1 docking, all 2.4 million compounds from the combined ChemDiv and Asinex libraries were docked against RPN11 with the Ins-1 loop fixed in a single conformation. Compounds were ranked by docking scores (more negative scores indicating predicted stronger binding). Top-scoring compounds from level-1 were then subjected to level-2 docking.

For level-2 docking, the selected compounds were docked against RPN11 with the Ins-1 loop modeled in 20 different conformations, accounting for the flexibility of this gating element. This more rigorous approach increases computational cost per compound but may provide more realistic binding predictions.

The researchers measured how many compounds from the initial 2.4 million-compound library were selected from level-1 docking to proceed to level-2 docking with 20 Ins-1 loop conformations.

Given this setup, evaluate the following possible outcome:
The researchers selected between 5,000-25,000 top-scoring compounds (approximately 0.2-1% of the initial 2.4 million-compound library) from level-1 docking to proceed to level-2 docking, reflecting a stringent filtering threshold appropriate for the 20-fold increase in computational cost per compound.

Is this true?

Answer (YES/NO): NO